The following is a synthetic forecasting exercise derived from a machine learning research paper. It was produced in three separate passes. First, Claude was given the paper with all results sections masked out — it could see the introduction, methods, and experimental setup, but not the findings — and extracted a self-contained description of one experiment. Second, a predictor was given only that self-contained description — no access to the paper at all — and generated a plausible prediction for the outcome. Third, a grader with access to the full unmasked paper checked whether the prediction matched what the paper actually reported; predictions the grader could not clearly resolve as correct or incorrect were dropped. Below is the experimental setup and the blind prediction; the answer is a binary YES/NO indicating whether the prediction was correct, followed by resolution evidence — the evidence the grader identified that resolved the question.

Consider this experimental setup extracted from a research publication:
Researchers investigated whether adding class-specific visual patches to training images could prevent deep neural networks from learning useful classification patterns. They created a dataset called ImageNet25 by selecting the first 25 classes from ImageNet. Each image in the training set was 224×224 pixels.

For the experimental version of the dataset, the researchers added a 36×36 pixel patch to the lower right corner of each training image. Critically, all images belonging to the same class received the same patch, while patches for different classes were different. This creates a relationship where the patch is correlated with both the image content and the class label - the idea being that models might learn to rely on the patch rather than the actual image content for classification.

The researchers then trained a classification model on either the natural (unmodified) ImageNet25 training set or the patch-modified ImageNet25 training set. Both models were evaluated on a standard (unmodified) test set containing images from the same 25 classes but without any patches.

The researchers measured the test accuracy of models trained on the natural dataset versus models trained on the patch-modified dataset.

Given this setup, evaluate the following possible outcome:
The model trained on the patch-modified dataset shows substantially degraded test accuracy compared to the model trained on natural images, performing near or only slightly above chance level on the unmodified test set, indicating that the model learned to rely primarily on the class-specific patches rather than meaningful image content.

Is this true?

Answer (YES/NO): NO